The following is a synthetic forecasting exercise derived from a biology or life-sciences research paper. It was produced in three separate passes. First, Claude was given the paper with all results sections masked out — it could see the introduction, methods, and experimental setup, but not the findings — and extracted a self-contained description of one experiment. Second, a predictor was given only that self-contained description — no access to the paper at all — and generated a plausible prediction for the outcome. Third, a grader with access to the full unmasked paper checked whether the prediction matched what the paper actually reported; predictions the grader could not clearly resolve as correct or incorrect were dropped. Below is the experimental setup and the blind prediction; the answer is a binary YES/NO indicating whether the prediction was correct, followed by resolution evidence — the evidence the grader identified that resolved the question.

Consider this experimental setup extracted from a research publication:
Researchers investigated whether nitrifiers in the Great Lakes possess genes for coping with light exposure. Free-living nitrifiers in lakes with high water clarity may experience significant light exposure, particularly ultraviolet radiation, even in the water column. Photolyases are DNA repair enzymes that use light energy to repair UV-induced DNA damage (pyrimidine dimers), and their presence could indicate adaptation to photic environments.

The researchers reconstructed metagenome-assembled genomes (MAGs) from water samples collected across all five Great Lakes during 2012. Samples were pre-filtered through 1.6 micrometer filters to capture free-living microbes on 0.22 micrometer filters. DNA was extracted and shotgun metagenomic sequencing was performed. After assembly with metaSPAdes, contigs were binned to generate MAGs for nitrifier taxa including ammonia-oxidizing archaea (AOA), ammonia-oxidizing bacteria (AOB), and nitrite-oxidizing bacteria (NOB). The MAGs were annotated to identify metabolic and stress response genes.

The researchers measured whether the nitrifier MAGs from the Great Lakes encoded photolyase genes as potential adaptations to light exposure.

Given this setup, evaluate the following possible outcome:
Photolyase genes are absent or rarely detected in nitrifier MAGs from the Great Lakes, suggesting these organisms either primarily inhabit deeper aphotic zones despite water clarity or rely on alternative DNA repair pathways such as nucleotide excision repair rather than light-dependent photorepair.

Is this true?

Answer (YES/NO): NO